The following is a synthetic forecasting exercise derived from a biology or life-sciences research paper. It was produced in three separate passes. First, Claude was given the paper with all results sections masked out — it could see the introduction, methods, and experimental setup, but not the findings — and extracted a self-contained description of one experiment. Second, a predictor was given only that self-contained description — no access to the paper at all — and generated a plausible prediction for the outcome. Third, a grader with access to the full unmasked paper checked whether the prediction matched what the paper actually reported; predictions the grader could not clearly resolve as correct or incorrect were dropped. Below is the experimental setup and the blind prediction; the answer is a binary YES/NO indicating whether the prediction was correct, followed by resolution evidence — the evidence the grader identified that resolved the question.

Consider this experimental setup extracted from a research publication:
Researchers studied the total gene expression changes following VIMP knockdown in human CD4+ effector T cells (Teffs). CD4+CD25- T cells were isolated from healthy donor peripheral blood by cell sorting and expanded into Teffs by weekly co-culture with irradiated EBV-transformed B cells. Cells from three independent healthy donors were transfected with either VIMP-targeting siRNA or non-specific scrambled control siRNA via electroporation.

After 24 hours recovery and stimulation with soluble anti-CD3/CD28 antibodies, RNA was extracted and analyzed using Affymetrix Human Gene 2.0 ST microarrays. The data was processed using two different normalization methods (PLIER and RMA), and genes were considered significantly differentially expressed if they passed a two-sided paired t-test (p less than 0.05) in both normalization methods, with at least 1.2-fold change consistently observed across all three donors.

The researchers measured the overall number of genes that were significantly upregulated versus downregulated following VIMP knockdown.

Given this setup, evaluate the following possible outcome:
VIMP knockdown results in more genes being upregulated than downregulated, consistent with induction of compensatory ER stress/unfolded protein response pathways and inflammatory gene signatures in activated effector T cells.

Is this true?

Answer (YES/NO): NO